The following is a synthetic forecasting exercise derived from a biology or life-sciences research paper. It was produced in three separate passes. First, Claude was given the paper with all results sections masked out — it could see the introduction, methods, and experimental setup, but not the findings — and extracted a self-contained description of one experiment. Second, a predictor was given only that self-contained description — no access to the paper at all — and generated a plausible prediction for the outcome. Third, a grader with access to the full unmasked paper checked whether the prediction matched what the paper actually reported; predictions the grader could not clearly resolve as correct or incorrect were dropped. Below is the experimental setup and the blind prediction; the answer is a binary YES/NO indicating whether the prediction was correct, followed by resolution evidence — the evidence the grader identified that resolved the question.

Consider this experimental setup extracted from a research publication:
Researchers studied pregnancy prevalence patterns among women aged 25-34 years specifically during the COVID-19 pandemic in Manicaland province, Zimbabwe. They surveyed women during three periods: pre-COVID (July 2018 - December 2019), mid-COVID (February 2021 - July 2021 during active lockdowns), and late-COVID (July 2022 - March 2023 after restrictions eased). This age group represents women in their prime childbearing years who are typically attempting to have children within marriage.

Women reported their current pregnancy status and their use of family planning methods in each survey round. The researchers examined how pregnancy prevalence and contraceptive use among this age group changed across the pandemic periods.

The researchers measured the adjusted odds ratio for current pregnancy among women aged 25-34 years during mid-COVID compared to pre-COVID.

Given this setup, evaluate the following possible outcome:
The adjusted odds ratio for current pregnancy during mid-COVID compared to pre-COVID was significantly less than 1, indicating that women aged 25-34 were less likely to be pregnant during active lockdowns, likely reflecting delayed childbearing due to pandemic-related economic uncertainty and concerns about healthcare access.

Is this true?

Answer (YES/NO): NO